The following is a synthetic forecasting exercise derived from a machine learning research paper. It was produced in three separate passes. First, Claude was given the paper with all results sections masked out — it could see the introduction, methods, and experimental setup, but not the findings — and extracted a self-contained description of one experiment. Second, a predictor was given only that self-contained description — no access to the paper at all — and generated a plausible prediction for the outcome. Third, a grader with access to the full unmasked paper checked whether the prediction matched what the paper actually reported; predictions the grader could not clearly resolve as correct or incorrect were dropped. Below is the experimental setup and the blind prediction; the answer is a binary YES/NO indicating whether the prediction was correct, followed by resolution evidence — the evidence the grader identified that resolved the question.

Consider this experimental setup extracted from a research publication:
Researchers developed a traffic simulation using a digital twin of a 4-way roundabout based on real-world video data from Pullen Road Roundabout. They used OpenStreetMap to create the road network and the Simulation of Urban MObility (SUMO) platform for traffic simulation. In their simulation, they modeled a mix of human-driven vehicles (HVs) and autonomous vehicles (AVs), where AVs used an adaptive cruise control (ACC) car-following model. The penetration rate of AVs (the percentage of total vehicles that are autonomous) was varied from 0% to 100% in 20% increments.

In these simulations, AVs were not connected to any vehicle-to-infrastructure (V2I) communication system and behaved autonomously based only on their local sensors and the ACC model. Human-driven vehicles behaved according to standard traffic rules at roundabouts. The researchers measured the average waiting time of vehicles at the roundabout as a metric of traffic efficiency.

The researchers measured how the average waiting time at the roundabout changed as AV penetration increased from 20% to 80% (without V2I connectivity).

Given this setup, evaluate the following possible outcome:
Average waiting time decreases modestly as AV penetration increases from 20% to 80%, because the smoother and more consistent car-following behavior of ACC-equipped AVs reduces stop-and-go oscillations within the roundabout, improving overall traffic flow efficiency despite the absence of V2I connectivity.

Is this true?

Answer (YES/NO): NO